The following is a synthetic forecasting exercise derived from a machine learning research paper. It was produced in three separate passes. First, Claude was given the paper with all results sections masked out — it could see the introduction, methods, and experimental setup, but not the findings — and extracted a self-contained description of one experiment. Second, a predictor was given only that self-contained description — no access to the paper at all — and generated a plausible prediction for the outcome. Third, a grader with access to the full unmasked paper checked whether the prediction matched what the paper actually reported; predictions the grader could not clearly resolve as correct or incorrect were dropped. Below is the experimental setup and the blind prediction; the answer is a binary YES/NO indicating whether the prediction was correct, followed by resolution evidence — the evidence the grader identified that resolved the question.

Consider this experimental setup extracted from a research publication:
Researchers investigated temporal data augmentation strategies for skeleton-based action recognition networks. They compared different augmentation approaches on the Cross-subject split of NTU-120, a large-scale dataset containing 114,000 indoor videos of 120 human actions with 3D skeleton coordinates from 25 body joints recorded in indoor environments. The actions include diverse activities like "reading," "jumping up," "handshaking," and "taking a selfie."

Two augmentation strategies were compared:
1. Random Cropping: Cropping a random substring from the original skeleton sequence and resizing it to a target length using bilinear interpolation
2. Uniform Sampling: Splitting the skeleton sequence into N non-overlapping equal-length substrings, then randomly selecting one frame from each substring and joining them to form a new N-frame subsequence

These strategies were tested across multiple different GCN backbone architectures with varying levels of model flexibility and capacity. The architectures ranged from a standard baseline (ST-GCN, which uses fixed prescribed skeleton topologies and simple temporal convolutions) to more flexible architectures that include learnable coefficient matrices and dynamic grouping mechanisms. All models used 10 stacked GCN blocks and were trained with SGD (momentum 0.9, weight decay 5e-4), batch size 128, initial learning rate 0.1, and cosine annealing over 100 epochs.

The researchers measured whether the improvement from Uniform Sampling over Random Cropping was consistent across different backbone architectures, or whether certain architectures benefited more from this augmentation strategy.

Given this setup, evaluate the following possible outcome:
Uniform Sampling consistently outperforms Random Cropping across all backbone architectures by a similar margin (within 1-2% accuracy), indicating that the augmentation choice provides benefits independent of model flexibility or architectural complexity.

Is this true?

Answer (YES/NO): NO